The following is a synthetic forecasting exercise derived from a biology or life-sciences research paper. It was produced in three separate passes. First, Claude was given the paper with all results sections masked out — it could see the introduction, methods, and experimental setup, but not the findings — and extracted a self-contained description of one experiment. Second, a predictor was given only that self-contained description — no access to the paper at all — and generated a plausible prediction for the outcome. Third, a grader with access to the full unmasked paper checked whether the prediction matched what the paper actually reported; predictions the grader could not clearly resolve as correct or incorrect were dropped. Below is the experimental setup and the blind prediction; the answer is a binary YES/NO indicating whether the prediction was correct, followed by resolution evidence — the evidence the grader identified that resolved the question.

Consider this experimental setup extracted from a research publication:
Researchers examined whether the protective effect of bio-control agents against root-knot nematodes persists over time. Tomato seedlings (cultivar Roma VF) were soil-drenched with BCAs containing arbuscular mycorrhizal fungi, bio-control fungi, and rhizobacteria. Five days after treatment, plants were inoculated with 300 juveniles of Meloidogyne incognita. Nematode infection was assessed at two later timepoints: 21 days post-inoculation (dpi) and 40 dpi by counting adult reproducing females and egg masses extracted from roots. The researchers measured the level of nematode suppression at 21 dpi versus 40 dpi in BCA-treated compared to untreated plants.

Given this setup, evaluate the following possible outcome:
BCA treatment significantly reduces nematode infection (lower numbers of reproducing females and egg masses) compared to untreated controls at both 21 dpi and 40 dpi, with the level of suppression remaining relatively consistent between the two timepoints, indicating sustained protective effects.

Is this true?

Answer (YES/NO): NO